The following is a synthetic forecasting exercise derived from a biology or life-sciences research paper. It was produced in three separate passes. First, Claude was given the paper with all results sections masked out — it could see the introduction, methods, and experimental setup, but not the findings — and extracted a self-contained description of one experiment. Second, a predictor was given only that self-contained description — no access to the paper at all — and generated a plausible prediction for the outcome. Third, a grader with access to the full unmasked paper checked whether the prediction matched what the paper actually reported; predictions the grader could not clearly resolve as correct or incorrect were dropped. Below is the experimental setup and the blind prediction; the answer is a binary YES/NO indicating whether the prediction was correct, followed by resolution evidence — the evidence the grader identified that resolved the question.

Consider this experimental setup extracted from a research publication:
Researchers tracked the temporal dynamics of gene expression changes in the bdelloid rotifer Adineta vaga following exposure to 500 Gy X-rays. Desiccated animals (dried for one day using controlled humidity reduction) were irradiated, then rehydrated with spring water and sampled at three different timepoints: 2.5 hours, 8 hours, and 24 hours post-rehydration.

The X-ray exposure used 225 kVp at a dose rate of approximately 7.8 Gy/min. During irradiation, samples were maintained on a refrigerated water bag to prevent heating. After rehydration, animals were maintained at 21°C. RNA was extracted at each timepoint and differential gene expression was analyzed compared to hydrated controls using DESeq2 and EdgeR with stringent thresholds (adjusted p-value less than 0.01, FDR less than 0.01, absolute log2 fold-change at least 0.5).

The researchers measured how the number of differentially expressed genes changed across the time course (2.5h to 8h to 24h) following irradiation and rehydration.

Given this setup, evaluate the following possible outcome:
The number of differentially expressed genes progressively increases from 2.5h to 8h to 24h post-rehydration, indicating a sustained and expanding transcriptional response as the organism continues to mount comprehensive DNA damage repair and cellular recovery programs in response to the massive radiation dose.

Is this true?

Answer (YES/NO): NO